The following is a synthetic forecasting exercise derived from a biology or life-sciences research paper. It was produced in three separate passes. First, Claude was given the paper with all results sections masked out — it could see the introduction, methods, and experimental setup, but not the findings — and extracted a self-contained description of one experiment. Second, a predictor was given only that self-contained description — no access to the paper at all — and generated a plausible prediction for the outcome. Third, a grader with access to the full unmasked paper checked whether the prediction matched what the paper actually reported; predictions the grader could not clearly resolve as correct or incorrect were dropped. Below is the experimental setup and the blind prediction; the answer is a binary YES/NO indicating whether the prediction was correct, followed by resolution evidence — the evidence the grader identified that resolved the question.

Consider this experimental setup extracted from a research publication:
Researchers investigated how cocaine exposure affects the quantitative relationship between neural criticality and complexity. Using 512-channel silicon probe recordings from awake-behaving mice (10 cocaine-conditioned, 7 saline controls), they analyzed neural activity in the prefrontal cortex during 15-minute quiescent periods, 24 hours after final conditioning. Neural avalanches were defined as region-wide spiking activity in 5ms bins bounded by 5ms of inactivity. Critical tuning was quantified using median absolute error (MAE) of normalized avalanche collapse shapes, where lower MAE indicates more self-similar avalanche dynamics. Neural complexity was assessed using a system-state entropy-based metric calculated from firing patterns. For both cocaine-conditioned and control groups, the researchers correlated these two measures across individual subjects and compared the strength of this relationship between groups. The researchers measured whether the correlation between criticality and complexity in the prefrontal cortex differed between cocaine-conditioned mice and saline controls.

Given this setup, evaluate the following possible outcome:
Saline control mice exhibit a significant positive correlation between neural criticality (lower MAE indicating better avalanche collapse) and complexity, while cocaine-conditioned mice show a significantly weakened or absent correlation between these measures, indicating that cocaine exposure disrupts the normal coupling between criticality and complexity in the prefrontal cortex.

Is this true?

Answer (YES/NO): NO